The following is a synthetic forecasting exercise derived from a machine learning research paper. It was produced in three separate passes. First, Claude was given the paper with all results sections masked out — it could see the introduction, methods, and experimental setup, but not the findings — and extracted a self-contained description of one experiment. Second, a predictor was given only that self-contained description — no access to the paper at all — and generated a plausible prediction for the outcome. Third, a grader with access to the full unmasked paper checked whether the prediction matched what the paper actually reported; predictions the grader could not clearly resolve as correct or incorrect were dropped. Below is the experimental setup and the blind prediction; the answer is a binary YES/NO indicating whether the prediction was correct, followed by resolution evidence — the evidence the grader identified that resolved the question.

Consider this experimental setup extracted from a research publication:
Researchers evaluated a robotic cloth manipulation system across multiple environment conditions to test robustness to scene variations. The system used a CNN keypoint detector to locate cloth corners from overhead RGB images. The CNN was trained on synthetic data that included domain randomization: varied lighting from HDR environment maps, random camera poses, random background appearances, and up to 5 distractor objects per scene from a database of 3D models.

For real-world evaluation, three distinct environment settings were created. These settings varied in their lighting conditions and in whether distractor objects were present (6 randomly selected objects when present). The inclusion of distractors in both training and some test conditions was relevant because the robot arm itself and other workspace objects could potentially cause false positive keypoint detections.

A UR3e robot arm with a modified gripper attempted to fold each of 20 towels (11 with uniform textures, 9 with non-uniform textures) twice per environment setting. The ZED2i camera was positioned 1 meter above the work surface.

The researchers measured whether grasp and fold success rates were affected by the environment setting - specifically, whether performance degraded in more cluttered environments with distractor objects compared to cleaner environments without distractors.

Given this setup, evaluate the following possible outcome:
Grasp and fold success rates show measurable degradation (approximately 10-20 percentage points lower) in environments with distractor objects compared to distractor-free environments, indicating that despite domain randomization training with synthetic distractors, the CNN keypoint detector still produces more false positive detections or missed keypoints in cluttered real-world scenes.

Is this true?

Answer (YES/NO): NO